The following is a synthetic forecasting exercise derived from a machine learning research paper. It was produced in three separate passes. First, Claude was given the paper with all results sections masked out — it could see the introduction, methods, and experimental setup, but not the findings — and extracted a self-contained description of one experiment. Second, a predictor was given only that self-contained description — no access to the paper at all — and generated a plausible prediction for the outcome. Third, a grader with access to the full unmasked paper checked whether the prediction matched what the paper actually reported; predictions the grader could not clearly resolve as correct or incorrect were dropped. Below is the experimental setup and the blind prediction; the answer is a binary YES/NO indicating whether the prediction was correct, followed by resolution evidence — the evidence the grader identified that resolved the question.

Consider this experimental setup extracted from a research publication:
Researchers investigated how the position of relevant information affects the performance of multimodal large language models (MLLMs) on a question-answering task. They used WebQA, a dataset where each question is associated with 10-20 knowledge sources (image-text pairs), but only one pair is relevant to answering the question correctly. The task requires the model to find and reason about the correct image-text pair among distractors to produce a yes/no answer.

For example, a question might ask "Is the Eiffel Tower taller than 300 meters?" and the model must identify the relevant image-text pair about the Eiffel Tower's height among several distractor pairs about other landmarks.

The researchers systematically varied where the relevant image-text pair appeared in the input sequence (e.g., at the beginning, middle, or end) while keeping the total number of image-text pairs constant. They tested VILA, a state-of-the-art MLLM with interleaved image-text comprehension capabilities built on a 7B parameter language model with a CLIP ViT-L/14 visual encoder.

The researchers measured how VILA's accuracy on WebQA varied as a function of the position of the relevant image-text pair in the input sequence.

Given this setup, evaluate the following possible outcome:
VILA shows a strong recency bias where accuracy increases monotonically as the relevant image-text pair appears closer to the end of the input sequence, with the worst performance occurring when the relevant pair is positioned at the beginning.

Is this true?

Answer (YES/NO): NO